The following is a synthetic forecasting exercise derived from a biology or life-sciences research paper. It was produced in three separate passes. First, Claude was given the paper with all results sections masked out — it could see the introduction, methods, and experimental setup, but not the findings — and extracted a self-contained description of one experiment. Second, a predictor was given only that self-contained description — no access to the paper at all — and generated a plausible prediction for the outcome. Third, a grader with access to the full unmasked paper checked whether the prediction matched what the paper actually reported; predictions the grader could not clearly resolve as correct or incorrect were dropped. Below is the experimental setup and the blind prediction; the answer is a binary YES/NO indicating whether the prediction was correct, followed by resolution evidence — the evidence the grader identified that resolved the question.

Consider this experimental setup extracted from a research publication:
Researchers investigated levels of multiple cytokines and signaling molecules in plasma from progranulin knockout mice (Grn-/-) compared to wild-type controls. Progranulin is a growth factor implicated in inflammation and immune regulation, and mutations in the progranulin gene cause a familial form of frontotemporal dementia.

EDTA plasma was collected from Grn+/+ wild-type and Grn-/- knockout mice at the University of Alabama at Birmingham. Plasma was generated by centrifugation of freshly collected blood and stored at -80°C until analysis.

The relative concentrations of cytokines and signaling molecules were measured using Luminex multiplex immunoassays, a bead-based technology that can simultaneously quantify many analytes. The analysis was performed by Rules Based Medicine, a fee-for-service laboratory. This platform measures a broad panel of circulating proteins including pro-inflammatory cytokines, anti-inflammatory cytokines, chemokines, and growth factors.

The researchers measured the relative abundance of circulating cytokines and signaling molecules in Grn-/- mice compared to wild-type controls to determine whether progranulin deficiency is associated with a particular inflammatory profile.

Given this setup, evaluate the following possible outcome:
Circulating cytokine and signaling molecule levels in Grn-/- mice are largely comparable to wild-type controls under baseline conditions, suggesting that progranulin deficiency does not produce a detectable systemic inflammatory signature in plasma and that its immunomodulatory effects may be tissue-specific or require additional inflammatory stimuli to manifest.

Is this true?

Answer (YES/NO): NO